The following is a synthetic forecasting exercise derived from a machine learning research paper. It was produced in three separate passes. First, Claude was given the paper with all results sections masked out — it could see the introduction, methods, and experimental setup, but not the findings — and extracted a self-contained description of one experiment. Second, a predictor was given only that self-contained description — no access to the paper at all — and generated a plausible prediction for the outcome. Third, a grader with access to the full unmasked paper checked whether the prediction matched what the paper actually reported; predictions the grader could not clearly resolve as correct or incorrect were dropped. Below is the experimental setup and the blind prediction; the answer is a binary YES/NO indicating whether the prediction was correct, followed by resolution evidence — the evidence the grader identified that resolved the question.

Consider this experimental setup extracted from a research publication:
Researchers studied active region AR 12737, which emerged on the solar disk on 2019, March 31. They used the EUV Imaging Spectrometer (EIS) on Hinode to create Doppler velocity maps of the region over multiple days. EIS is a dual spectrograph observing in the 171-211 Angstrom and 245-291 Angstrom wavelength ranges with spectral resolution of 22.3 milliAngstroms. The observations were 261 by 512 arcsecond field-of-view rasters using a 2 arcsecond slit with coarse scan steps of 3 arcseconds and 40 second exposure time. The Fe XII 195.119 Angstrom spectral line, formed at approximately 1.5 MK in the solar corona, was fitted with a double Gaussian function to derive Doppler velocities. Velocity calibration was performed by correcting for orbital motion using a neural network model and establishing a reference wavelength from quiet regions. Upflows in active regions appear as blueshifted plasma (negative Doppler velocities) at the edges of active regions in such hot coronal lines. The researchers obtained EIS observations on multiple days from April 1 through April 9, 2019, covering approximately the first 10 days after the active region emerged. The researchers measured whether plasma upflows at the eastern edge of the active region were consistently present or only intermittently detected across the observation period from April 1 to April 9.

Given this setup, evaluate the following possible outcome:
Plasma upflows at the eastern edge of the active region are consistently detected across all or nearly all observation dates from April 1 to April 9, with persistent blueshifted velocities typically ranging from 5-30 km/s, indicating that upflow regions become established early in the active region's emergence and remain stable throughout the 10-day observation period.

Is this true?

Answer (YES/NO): YES